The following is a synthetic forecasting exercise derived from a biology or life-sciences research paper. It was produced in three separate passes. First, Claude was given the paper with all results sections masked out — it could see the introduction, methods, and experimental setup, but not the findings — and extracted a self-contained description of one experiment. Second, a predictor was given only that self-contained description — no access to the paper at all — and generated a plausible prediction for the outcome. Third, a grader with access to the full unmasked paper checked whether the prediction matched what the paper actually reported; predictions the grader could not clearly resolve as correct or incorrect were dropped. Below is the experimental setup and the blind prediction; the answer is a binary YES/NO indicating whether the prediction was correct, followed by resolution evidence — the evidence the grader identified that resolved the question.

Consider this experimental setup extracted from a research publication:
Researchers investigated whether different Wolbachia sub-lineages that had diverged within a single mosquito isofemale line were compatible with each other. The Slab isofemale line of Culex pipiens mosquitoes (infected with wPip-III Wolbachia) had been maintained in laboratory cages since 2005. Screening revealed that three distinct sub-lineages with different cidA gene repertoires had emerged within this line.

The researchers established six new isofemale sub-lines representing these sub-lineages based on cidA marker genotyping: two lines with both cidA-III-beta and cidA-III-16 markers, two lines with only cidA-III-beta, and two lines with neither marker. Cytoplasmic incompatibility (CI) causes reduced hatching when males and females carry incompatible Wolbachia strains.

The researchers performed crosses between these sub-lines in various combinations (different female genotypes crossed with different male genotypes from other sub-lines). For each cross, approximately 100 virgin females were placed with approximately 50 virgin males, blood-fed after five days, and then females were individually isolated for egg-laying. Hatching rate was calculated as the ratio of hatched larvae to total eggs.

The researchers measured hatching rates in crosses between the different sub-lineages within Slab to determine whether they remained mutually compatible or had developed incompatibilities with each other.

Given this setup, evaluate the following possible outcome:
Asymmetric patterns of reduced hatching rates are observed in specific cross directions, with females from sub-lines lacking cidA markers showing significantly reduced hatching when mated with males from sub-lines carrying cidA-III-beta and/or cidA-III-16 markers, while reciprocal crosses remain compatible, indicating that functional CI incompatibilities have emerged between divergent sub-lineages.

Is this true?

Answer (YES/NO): NO